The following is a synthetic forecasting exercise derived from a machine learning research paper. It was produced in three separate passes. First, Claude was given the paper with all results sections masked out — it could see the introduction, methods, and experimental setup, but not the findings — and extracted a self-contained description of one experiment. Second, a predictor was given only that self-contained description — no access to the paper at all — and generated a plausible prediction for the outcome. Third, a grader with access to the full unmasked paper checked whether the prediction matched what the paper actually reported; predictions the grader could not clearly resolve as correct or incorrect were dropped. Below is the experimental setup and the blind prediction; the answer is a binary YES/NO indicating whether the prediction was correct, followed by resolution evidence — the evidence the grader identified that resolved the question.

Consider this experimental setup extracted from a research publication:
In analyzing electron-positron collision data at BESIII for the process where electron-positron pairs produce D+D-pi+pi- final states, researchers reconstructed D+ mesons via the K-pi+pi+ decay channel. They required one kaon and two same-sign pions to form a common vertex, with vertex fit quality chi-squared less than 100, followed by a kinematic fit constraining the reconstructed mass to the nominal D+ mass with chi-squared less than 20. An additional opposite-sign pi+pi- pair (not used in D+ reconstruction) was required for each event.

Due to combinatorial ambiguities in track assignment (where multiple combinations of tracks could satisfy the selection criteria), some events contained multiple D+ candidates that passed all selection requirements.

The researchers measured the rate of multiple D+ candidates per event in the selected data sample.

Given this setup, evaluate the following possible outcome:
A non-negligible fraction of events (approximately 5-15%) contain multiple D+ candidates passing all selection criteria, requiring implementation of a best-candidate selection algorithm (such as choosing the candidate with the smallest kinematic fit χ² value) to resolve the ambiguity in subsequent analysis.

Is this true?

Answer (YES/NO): NO